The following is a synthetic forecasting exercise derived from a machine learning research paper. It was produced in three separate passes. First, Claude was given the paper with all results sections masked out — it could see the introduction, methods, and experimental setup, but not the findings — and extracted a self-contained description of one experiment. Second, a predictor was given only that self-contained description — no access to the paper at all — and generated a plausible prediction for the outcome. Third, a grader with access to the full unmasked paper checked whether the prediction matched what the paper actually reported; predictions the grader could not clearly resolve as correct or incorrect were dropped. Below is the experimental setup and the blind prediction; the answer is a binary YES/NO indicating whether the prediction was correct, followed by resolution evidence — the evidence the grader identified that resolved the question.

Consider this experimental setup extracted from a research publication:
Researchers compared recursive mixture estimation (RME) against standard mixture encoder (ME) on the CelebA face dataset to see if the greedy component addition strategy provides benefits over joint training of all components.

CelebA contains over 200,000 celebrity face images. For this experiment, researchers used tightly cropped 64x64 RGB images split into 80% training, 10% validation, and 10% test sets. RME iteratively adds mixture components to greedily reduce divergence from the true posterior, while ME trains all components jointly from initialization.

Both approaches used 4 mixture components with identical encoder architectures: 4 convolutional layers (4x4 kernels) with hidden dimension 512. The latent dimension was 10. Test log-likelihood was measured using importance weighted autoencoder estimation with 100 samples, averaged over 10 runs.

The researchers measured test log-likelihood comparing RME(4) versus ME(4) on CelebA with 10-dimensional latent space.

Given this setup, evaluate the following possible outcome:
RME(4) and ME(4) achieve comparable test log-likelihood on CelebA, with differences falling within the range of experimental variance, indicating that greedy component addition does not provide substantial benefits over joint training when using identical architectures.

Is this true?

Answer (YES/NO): YES